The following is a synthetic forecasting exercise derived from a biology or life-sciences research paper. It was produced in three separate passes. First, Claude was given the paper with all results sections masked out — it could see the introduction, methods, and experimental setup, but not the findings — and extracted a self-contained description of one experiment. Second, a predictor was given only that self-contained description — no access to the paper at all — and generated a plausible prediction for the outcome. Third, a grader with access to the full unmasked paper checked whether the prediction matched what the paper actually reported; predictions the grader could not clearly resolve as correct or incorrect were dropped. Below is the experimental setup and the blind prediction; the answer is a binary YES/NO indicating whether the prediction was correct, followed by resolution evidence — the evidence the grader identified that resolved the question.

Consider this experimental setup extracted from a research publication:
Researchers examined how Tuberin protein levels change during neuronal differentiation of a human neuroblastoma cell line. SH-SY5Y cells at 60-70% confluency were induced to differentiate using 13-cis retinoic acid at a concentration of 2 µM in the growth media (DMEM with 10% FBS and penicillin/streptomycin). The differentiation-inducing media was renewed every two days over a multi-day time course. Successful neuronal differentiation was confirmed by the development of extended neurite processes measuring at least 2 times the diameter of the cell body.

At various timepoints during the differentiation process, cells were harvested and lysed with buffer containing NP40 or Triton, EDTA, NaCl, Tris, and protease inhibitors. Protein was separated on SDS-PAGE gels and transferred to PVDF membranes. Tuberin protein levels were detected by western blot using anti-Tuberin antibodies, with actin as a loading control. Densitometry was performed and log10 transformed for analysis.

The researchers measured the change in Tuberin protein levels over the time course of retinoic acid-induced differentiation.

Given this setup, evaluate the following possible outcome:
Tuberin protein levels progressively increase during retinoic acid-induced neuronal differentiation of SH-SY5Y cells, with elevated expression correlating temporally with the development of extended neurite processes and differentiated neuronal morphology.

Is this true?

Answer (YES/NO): NO